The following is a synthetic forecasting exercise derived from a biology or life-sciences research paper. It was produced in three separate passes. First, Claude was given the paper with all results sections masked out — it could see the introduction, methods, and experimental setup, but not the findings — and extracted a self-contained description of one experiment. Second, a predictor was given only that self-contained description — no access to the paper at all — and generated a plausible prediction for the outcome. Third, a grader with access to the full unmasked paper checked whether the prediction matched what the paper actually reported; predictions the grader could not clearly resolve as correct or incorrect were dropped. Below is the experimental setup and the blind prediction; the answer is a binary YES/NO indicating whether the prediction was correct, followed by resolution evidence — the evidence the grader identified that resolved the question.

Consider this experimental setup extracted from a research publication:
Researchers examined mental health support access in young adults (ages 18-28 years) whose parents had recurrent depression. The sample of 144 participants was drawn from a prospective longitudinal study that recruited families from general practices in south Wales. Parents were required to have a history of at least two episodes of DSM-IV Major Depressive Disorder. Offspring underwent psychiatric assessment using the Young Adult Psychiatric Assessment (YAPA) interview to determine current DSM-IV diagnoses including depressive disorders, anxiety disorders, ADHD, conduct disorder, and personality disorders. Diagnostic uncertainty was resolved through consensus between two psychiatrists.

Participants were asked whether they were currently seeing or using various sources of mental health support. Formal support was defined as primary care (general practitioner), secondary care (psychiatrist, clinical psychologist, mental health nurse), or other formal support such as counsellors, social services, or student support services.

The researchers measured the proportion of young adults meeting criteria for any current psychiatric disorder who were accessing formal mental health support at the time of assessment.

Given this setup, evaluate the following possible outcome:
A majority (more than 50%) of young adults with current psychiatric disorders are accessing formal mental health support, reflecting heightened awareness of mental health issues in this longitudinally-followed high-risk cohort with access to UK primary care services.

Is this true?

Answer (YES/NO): YES